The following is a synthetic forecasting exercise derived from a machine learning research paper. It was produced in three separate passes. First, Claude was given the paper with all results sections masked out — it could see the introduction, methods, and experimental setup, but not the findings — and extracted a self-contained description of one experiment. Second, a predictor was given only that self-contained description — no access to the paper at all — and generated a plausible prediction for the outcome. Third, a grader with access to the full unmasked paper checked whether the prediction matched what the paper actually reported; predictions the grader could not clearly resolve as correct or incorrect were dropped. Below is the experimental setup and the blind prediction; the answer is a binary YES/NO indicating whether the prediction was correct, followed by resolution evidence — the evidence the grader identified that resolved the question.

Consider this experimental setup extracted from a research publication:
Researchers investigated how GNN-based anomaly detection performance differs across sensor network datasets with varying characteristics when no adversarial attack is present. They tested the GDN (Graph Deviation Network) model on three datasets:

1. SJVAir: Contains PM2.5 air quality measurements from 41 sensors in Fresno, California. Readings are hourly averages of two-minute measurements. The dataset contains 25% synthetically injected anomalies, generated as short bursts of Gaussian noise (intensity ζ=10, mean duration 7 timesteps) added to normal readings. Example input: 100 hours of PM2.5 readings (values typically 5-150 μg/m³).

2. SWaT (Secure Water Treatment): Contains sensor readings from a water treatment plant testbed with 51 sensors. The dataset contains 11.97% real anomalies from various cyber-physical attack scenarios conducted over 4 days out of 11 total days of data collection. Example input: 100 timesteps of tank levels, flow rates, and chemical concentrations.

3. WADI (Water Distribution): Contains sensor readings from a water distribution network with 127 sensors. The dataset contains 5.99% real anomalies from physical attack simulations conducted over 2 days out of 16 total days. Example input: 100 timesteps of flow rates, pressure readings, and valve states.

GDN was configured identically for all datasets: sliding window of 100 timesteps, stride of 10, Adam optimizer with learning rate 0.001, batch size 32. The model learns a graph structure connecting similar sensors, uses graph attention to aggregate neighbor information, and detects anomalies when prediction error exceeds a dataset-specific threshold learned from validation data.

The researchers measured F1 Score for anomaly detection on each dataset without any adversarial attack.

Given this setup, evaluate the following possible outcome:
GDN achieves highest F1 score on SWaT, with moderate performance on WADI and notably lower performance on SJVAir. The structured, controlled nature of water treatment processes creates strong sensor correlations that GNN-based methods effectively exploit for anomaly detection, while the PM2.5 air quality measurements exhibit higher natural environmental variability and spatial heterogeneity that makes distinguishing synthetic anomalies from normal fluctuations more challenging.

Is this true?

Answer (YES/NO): NO